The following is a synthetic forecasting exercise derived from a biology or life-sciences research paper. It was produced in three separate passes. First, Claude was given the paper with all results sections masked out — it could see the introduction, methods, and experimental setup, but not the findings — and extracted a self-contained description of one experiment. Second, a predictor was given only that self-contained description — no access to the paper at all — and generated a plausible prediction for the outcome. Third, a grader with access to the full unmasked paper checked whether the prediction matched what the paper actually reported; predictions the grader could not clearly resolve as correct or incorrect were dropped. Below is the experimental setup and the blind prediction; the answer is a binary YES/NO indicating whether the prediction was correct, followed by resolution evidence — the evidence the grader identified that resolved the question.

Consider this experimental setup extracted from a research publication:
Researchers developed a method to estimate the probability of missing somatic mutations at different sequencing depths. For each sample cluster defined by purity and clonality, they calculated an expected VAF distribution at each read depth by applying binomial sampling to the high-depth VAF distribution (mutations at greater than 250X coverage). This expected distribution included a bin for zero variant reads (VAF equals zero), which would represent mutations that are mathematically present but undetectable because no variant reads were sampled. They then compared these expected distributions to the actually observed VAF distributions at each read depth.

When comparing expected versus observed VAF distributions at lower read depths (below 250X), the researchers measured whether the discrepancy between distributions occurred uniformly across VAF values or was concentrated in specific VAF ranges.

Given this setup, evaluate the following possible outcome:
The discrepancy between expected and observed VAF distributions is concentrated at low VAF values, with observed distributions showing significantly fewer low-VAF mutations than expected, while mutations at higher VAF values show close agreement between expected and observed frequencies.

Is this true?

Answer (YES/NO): YES